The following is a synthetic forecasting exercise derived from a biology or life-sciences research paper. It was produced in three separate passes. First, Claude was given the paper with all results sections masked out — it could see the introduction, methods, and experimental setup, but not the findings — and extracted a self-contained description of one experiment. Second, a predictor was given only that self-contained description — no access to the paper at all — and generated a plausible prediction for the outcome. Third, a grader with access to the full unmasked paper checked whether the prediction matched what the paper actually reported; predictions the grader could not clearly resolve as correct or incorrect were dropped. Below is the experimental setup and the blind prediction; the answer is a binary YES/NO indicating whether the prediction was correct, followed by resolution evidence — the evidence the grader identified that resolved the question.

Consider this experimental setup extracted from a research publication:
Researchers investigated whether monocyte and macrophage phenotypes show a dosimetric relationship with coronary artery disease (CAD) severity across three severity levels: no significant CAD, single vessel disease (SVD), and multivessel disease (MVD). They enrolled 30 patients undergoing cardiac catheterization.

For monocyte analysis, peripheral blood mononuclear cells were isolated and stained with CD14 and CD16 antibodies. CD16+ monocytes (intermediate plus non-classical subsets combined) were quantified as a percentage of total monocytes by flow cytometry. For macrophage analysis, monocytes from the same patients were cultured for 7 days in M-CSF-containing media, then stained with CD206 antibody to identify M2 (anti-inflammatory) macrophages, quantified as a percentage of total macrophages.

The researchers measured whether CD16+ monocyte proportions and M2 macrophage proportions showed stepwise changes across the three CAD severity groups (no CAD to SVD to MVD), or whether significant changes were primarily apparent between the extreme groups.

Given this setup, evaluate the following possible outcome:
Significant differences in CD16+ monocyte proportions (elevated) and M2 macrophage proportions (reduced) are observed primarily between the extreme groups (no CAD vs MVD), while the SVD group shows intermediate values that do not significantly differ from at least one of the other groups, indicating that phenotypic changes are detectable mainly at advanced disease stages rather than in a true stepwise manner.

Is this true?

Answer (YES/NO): NO